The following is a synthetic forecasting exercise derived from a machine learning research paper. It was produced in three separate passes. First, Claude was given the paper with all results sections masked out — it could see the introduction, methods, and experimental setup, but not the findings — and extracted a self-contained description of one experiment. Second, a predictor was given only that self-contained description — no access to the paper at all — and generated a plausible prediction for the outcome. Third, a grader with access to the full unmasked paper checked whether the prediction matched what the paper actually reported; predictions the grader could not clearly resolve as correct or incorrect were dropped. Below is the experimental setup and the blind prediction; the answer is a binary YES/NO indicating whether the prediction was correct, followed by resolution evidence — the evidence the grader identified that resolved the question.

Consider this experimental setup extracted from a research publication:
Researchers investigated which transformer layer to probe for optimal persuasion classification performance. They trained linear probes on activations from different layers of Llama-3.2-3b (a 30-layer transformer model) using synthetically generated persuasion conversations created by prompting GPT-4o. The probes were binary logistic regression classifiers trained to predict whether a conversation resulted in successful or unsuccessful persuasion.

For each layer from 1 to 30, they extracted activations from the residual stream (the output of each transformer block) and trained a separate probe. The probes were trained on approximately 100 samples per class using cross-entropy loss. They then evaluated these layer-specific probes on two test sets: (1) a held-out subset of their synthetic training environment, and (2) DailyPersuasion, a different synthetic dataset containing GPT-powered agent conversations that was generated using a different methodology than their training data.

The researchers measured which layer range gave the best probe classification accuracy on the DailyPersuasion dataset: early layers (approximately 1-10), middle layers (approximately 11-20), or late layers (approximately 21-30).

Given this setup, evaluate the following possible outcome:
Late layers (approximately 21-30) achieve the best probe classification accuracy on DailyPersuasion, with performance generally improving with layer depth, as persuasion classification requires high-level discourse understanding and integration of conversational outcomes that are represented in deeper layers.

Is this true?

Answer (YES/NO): NO